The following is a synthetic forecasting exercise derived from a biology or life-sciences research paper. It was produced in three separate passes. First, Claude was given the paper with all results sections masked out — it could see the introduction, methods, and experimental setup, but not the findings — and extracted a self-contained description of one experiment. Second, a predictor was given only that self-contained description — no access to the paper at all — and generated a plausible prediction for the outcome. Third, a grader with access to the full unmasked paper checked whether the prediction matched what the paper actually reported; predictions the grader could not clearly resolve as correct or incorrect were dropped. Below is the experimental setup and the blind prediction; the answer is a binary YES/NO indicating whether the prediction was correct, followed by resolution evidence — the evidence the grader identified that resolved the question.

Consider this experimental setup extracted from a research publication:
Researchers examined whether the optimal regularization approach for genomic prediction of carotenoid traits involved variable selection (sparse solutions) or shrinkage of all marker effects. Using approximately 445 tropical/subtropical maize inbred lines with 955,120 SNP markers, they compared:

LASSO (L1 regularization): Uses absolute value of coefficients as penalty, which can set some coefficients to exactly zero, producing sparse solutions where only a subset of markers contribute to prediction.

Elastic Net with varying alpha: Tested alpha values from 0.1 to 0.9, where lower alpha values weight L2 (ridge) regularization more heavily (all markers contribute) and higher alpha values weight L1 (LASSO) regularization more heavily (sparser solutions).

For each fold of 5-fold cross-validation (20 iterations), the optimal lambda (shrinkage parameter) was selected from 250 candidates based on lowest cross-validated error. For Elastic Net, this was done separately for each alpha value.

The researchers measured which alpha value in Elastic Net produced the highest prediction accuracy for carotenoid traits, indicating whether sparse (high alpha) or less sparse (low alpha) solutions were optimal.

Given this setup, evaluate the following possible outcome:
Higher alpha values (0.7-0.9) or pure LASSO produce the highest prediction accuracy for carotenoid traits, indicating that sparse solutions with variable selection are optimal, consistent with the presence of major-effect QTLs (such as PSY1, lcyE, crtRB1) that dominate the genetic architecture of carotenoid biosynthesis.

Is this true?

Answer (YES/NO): NO